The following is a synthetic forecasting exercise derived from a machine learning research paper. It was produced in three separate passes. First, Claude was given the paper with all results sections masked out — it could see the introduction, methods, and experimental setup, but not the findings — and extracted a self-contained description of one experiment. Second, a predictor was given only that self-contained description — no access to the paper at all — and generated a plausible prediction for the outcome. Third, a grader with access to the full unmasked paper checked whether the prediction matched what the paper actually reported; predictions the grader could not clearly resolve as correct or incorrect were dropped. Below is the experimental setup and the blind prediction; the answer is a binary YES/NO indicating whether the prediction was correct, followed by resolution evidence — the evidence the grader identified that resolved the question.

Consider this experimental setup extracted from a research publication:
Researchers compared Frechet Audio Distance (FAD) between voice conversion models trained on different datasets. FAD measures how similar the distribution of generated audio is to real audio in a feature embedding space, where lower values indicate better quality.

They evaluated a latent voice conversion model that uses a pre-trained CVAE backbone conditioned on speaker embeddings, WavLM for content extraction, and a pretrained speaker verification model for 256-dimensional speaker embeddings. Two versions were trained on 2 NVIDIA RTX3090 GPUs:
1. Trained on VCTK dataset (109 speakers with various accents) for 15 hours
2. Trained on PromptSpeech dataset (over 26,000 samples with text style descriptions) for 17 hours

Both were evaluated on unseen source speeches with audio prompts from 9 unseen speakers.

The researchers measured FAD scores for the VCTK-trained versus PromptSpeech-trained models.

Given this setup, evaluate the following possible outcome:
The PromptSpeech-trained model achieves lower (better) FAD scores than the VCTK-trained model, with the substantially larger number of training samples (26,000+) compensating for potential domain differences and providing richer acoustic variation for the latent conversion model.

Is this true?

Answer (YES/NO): YES